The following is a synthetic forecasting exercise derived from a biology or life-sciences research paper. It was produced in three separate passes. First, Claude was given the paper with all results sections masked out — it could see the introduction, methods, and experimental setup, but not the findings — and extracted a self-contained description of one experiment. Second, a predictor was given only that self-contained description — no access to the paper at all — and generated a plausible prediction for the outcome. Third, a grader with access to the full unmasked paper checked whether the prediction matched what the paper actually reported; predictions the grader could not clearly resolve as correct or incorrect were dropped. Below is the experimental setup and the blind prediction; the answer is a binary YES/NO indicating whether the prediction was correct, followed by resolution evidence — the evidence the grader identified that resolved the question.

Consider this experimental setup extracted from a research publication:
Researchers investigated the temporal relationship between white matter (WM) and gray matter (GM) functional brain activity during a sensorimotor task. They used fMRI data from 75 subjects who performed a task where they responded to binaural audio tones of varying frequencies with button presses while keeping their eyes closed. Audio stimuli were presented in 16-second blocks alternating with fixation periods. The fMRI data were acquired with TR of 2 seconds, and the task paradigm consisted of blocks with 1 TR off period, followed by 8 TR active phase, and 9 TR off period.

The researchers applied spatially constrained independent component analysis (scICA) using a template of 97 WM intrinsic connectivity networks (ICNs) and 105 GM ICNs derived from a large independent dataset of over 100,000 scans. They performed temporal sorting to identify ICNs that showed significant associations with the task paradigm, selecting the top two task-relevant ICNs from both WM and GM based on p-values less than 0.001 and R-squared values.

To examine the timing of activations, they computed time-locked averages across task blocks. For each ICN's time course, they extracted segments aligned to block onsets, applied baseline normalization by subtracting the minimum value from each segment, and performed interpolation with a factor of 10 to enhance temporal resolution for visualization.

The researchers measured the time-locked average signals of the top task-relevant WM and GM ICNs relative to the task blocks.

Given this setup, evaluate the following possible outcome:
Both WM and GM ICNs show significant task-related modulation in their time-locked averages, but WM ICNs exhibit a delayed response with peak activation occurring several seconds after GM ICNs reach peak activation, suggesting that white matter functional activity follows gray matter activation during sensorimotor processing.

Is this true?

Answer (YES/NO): NO